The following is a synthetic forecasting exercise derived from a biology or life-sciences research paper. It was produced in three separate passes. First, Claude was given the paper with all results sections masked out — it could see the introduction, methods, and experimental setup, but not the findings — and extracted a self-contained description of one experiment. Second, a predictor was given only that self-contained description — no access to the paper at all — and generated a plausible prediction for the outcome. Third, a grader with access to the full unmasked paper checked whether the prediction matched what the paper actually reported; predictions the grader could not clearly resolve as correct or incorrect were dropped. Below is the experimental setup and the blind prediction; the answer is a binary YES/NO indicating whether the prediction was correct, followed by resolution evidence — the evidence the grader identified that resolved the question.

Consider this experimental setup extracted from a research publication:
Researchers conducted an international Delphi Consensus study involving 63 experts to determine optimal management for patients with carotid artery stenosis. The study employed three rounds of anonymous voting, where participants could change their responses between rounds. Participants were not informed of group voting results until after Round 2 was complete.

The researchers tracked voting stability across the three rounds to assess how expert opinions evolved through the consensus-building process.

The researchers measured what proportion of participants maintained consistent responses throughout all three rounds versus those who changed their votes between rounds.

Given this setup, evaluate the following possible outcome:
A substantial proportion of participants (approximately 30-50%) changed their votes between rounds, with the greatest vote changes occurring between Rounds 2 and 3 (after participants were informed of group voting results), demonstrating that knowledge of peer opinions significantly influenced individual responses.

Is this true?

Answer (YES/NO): NO